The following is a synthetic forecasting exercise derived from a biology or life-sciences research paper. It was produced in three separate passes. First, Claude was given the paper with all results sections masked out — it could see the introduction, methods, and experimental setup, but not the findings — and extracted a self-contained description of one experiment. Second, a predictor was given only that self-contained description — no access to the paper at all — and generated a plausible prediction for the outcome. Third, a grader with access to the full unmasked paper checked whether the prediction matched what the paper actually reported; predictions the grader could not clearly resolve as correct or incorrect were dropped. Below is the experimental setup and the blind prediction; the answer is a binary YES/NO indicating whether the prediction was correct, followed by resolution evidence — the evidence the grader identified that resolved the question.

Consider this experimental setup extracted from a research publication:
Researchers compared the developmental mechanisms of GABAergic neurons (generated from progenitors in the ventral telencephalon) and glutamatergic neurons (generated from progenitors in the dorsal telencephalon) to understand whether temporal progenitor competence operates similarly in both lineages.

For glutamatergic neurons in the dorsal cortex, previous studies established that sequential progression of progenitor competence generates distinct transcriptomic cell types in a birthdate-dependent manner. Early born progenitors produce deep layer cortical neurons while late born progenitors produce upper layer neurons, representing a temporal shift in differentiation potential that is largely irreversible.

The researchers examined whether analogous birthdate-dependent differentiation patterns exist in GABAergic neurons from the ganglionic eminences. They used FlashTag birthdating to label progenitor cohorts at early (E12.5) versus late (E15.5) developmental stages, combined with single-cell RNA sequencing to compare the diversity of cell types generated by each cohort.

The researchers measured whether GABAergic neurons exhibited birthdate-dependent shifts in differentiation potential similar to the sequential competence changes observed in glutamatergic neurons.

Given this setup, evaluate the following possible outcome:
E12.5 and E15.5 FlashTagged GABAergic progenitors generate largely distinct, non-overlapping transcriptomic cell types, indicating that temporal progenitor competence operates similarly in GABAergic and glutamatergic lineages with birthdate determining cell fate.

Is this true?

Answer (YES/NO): NO